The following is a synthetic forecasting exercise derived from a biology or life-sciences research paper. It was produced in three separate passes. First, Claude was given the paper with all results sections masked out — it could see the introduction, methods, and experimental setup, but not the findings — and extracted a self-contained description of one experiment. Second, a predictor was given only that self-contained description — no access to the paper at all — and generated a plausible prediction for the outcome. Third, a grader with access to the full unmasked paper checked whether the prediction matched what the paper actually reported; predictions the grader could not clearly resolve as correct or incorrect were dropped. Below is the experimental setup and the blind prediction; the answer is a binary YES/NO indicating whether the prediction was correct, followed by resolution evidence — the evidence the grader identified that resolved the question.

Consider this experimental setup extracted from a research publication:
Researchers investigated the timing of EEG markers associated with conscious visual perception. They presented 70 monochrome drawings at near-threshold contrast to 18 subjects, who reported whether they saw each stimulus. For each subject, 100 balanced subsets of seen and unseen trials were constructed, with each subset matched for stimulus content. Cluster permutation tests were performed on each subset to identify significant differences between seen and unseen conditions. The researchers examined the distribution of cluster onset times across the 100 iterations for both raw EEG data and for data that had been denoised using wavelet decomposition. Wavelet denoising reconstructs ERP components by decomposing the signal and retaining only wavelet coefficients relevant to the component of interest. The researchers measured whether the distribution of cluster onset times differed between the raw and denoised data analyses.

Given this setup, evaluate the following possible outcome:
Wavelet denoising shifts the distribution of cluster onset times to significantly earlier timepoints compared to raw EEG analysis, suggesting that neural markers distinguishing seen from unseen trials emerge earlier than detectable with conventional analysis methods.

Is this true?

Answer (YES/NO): NO